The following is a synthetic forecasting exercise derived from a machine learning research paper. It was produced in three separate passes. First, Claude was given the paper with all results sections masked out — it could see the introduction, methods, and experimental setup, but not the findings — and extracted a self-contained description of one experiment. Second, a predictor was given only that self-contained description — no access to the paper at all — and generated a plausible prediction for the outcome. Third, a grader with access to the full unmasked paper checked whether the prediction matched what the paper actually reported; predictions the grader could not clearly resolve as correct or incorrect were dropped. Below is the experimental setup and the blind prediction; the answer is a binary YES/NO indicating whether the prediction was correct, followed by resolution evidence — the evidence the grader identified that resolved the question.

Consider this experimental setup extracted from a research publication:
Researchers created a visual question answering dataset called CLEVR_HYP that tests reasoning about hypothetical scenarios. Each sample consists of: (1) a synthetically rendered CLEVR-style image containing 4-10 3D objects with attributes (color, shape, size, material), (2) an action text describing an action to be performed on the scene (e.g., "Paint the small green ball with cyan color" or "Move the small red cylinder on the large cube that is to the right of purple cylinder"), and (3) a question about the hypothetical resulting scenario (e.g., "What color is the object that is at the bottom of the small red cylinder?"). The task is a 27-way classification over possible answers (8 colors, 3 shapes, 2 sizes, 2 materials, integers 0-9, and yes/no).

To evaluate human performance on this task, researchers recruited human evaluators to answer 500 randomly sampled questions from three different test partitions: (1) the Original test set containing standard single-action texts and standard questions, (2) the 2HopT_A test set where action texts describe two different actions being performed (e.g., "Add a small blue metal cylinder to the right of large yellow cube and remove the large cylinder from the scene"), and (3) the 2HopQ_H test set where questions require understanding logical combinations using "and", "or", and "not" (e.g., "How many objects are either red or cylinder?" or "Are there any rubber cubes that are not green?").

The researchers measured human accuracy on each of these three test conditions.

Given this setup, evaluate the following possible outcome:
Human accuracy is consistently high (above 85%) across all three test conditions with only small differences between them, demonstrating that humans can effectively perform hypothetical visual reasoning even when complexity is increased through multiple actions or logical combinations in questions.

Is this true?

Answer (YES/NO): YES